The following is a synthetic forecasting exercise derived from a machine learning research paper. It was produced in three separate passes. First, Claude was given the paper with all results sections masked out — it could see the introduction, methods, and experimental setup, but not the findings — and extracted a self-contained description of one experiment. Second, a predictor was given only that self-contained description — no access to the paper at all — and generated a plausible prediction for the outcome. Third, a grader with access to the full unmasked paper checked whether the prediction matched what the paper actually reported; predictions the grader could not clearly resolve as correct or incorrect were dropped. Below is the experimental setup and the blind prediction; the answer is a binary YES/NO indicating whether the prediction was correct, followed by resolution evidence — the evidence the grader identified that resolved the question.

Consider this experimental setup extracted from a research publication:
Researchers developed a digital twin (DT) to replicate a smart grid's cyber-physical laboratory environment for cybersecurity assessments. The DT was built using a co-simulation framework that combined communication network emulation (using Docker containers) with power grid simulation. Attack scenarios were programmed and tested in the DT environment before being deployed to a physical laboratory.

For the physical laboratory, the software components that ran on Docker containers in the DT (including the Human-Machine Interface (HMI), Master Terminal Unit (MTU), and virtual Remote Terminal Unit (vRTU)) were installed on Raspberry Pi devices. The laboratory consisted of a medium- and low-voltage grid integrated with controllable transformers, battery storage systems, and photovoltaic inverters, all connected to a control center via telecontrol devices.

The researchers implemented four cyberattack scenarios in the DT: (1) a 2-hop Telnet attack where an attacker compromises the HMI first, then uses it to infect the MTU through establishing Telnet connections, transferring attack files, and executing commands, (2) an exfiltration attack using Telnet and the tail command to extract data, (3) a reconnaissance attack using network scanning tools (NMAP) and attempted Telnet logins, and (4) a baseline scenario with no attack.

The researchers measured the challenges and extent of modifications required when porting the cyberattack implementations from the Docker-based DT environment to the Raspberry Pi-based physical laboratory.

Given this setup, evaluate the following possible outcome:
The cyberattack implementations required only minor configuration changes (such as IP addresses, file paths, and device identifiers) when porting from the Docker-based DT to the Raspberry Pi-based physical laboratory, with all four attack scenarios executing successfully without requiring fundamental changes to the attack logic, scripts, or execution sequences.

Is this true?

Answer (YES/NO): YES